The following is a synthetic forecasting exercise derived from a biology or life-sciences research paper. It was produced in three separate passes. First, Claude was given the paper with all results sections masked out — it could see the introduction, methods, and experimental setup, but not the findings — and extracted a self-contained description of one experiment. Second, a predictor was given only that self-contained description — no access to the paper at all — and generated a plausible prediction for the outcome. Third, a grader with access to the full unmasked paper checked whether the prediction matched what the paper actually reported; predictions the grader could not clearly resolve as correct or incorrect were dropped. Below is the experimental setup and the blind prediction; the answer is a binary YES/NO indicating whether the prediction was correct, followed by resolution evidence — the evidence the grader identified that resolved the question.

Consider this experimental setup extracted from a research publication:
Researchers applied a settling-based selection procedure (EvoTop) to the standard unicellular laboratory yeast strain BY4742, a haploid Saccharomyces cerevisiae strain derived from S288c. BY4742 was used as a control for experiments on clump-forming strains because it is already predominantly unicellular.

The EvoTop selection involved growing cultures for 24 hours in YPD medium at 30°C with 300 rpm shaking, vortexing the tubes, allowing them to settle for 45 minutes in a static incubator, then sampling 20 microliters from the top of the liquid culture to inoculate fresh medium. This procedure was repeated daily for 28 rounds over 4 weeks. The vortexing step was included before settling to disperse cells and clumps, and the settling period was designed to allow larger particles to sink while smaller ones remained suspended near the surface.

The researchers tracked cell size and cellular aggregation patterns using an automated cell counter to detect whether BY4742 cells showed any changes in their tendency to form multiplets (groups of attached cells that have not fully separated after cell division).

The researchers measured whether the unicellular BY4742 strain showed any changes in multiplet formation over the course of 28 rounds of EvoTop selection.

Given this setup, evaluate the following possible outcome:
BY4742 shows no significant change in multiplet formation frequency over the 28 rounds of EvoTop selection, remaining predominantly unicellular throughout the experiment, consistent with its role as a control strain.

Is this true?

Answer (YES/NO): NO